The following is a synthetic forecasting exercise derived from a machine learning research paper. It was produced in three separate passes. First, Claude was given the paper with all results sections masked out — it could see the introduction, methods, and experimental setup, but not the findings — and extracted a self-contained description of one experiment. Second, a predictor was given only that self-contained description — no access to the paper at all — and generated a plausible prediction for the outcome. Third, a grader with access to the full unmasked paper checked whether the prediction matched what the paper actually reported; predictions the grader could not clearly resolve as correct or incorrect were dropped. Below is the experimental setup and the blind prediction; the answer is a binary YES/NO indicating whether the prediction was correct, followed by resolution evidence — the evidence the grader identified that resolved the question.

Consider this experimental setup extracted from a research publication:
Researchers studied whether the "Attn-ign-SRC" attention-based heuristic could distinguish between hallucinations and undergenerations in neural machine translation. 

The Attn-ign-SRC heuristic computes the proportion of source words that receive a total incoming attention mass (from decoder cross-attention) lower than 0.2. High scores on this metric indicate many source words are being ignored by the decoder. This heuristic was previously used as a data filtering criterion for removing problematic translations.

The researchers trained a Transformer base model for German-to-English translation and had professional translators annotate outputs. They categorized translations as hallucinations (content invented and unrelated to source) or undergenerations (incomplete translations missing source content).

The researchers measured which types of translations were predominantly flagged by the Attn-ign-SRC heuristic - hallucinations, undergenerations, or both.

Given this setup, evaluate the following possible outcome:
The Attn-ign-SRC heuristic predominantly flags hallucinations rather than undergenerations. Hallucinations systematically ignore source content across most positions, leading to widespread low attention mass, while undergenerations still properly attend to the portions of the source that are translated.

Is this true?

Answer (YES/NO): NO